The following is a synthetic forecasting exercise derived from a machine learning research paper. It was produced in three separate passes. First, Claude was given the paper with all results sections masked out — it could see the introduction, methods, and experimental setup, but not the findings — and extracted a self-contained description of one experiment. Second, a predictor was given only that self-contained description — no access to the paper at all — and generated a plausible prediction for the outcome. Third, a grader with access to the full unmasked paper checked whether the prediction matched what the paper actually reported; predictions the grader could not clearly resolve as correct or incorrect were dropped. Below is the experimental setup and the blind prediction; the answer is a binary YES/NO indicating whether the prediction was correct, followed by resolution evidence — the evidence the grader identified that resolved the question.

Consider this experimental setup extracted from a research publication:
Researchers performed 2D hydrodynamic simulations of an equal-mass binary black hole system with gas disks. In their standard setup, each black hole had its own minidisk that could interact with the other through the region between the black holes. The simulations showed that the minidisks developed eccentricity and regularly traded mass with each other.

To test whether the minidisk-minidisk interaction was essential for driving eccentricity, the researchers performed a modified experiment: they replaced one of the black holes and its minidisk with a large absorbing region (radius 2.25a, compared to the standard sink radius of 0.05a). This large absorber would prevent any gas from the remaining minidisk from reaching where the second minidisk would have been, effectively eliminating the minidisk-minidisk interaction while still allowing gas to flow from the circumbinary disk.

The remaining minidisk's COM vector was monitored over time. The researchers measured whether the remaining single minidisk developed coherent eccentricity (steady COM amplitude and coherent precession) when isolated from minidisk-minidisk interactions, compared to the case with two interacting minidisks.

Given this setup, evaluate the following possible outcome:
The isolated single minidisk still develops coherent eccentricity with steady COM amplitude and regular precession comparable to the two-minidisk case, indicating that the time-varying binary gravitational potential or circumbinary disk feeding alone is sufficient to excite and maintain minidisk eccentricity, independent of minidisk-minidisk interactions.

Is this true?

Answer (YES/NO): NO